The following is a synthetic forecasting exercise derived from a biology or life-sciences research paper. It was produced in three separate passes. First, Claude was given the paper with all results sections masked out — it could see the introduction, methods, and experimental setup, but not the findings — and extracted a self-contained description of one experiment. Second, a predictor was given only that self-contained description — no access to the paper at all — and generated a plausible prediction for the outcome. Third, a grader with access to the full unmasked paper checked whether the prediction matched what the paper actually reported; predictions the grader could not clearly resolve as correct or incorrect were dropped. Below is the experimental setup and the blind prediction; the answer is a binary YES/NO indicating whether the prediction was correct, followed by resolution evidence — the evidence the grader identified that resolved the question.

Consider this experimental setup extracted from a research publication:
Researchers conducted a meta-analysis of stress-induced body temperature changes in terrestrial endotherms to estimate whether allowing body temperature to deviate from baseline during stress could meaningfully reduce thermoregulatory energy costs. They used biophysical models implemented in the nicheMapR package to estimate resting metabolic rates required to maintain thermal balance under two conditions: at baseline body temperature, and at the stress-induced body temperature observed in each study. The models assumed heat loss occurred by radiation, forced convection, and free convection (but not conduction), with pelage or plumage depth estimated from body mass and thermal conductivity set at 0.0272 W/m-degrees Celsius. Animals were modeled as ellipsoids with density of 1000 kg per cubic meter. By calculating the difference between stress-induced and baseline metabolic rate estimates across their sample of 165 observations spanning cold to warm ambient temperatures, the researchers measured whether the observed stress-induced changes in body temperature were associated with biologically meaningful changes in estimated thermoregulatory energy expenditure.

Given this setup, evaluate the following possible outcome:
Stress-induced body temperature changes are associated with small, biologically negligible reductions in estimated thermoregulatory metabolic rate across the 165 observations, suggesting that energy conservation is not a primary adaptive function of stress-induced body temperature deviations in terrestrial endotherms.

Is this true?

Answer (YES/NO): NO